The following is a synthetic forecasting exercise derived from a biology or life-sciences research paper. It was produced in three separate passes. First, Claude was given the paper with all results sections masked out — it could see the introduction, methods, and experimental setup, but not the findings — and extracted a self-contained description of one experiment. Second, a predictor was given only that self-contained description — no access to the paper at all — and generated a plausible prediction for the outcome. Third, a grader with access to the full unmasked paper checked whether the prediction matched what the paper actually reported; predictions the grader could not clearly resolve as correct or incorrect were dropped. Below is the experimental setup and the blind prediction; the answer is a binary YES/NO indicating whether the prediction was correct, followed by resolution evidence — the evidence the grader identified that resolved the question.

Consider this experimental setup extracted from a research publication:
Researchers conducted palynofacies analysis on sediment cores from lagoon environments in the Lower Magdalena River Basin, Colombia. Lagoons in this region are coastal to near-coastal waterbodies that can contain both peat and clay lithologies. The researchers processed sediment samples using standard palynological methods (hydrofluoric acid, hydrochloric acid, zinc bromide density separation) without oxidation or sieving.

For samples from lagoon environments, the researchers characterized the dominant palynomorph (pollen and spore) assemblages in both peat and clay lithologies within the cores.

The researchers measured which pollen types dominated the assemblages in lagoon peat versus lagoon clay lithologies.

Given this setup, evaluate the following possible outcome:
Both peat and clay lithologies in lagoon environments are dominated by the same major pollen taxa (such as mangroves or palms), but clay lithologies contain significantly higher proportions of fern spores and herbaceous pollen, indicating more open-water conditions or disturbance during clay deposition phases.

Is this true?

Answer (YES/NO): NO